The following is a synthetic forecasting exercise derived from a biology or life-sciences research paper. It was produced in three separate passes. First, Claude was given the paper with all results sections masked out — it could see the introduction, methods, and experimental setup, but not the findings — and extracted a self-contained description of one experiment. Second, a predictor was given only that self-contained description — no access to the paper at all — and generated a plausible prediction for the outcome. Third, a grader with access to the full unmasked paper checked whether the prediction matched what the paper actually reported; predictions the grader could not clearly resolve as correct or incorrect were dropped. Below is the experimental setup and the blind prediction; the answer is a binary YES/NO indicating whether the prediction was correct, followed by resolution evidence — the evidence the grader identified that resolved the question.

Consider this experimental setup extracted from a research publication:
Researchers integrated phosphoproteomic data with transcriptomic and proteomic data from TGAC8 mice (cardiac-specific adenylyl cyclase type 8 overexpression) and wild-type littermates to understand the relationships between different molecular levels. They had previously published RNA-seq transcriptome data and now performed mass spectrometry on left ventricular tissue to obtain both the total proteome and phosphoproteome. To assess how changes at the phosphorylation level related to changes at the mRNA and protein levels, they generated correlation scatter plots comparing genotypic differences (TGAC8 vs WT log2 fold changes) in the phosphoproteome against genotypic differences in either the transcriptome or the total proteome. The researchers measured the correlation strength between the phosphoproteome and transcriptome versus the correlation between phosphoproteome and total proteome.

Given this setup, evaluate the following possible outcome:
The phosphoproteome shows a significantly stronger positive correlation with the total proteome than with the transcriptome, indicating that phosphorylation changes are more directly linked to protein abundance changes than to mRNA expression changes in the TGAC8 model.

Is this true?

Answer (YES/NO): NO